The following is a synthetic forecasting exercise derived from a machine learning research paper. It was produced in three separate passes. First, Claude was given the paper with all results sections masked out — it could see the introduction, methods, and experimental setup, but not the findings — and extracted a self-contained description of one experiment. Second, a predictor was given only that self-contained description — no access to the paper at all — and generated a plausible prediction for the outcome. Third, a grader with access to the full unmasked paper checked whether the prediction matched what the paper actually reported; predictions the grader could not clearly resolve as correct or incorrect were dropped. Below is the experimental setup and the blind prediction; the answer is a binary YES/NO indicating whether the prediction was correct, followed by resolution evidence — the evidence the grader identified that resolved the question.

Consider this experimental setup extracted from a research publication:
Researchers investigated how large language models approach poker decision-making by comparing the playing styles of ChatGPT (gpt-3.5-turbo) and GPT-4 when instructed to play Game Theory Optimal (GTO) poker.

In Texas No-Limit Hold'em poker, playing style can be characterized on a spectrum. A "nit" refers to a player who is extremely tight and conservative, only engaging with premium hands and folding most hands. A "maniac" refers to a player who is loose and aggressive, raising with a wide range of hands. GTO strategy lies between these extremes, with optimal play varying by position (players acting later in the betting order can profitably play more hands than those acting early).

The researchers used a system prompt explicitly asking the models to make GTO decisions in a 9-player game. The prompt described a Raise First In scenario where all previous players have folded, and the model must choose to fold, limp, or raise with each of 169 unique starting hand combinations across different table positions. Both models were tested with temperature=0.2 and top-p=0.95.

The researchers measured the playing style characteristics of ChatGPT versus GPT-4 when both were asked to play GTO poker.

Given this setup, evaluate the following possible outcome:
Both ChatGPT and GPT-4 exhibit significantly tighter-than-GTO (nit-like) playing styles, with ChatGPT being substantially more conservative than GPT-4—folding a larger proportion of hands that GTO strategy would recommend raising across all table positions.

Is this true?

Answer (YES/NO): NO